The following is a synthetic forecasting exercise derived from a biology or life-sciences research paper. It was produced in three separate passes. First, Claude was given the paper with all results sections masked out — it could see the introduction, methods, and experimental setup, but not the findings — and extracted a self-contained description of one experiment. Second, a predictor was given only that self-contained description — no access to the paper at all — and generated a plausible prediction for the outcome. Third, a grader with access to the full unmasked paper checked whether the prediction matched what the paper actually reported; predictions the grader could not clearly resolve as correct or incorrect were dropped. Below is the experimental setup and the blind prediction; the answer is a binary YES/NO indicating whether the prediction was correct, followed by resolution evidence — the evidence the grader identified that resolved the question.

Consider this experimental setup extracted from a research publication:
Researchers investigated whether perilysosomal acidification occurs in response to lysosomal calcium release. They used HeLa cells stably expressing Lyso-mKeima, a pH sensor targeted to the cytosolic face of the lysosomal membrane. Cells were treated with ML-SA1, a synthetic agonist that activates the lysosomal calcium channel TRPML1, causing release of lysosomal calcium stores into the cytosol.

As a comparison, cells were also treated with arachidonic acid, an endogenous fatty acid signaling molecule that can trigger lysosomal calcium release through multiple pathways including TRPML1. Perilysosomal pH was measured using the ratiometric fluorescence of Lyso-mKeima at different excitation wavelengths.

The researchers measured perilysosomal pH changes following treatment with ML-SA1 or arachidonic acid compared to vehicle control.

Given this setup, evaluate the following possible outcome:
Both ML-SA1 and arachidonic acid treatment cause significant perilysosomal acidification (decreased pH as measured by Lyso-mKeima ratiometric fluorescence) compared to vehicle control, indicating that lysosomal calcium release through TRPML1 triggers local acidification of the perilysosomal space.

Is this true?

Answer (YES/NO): NO